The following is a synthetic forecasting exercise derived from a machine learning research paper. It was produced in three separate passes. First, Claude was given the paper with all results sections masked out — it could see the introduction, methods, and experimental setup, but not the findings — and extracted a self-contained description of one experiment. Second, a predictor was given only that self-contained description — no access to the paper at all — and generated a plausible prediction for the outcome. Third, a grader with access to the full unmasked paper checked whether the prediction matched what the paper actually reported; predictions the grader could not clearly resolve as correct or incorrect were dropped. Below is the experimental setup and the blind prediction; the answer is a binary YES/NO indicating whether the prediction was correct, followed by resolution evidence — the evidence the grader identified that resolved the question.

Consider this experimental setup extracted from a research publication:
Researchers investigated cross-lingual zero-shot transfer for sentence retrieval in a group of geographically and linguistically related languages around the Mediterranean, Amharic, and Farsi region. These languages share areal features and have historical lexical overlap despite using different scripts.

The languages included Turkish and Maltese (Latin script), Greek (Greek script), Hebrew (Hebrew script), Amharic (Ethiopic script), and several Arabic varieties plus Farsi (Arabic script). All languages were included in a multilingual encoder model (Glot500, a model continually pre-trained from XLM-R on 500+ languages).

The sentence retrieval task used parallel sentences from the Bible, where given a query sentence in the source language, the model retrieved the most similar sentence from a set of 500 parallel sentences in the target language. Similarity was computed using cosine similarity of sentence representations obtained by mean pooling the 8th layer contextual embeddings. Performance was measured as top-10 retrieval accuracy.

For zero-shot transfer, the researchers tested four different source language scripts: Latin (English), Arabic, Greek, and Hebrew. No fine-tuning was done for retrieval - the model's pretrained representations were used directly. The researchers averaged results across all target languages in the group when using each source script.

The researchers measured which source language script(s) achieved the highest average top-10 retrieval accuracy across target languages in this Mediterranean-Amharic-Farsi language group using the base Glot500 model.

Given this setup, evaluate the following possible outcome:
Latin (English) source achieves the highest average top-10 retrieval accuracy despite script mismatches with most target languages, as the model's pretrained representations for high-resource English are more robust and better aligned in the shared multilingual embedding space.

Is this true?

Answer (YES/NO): NO